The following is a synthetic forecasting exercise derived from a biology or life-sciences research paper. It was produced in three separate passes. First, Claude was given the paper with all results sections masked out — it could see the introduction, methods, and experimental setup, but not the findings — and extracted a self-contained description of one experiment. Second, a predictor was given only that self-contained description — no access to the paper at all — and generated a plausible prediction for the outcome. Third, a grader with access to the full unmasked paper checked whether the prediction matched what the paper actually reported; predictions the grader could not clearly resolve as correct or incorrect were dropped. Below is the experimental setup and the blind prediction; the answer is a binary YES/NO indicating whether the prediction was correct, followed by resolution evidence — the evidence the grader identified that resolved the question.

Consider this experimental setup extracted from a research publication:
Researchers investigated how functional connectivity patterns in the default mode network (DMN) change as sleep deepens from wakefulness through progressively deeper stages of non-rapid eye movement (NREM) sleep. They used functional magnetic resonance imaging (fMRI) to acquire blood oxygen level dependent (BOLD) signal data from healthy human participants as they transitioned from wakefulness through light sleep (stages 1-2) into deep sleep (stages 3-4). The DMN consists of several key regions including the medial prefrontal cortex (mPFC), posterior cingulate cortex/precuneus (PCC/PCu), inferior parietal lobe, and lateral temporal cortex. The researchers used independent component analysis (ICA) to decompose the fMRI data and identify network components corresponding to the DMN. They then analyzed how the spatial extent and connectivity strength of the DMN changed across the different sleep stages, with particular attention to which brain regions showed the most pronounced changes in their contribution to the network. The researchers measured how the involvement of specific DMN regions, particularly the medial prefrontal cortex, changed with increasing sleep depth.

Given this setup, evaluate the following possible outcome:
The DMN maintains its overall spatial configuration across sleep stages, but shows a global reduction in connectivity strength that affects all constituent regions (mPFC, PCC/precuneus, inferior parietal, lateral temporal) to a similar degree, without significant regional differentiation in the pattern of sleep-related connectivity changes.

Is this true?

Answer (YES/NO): NO